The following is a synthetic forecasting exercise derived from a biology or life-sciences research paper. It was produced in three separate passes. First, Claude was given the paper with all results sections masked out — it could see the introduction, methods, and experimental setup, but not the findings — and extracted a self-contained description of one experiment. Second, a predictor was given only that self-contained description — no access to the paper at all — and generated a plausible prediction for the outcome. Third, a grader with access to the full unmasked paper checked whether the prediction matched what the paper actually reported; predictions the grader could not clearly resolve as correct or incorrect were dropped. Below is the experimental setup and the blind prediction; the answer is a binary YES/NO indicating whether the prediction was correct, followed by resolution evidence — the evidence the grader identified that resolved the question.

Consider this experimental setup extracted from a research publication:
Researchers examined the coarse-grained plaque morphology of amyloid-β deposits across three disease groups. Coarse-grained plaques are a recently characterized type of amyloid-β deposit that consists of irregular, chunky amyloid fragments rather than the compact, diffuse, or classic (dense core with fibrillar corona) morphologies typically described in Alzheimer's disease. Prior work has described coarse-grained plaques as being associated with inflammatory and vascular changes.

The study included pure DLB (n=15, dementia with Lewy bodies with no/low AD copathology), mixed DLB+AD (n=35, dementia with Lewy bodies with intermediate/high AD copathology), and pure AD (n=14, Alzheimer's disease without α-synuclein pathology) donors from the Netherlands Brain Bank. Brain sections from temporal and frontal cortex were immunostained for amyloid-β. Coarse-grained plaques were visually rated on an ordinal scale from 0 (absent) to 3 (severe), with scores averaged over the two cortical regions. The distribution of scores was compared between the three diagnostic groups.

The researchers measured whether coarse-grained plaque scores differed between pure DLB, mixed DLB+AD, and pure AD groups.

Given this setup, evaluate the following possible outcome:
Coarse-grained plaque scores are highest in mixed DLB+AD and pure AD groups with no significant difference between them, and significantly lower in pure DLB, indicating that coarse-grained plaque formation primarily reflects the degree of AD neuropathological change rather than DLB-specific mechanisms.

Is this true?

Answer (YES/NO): NO